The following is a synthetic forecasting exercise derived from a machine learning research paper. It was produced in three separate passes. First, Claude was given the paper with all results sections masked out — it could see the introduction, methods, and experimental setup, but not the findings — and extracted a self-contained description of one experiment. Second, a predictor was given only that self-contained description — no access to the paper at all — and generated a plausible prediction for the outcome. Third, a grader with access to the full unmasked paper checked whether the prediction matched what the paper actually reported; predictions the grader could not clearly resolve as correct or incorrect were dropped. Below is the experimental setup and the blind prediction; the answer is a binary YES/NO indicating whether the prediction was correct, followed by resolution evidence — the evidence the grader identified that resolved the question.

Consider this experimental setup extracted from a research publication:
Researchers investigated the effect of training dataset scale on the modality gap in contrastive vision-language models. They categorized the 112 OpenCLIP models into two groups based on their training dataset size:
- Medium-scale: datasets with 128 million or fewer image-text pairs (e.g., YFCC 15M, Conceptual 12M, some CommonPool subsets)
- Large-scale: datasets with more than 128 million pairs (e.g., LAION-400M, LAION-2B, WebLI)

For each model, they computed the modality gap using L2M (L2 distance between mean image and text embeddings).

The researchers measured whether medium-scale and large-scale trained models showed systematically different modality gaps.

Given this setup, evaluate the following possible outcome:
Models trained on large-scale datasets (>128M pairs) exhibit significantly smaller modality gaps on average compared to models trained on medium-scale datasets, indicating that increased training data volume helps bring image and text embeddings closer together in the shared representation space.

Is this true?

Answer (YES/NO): NO